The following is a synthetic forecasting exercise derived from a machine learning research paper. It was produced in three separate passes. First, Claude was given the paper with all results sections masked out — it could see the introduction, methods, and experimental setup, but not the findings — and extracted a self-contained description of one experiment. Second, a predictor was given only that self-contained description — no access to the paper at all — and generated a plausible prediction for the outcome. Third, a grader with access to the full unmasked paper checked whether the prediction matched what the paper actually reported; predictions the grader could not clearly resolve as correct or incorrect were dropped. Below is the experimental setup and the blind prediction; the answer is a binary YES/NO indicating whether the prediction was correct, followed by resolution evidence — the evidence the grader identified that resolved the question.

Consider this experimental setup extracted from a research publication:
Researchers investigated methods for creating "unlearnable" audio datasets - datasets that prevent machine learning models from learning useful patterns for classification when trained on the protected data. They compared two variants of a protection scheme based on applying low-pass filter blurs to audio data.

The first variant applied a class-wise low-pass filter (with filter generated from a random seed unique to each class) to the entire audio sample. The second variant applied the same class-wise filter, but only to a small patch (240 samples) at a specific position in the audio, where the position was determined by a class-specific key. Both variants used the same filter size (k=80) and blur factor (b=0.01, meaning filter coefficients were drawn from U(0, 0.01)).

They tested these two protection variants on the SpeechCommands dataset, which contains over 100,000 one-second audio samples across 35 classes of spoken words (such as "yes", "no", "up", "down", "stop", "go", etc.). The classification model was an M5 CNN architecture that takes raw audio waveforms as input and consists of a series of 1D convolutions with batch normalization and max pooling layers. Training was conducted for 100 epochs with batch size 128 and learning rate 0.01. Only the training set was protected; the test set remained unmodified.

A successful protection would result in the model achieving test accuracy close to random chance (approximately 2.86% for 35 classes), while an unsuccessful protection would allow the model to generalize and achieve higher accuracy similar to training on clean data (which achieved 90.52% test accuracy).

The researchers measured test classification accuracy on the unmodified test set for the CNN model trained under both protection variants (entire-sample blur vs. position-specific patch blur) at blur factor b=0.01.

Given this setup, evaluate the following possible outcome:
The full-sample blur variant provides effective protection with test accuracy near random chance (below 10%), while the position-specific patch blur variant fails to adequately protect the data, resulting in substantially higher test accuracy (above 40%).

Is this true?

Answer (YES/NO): NO